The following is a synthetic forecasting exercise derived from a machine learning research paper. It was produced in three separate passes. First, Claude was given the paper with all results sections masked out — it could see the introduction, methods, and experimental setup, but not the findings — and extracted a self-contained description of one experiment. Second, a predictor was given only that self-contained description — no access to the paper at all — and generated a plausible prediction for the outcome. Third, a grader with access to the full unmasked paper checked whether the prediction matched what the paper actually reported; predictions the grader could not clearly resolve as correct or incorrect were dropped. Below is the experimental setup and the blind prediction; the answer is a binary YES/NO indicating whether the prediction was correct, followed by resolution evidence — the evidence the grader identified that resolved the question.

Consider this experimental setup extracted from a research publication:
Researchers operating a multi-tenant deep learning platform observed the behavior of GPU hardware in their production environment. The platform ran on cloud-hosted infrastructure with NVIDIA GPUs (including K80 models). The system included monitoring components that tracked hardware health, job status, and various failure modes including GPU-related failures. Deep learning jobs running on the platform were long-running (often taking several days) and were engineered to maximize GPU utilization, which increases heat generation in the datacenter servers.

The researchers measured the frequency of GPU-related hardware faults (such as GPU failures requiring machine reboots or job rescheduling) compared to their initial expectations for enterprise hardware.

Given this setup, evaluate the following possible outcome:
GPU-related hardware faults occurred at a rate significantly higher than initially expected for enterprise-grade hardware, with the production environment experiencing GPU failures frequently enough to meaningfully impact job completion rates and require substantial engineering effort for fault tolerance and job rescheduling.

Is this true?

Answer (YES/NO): NO